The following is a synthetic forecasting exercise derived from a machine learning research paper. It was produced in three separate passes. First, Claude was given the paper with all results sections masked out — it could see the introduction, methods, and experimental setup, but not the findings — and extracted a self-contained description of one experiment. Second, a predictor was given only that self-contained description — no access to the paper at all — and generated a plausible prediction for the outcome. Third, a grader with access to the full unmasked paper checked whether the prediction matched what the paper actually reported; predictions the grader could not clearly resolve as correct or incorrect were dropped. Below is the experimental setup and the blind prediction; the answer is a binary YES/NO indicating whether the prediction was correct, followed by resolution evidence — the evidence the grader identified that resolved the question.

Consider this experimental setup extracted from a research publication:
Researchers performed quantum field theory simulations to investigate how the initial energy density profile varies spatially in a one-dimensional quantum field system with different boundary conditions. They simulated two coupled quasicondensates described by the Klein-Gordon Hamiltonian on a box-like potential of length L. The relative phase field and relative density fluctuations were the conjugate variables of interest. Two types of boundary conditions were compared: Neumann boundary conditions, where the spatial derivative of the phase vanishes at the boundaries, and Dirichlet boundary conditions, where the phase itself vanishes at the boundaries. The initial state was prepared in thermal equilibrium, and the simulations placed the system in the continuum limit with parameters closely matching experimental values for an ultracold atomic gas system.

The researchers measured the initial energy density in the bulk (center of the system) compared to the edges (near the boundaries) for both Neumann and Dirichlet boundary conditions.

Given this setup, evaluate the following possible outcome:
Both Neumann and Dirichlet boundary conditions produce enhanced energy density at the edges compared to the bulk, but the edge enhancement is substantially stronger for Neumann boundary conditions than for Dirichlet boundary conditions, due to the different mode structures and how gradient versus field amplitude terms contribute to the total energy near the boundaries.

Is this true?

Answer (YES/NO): NO